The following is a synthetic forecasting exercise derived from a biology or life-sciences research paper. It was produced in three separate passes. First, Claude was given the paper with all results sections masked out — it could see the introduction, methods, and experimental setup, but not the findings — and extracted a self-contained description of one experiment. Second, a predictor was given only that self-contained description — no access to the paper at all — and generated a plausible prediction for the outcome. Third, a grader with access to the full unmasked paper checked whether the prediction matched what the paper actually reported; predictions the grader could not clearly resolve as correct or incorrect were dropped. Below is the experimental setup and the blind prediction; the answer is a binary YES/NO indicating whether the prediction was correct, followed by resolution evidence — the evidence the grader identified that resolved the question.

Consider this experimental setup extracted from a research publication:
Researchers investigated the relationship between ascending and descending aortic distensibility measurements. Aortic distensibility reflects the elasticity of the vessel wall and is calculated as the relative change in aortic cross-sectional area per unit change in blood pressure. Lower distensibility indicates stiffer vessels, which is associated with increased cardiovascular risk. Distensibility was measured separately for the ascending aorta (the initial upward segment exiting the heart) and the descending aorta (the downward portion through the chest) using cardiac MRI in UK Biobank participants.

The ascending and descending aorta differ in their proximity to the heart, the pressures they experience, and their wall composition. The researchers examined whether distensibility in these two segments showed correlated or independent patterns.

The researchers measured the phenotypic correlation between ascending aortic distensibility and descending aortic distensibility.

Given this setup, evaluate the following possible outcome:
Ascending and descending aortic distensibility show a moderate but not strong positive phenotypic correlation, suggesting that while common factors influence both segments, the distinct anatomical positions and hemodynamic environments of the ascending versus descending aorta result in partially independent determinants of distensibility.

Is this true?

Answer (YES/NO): NO